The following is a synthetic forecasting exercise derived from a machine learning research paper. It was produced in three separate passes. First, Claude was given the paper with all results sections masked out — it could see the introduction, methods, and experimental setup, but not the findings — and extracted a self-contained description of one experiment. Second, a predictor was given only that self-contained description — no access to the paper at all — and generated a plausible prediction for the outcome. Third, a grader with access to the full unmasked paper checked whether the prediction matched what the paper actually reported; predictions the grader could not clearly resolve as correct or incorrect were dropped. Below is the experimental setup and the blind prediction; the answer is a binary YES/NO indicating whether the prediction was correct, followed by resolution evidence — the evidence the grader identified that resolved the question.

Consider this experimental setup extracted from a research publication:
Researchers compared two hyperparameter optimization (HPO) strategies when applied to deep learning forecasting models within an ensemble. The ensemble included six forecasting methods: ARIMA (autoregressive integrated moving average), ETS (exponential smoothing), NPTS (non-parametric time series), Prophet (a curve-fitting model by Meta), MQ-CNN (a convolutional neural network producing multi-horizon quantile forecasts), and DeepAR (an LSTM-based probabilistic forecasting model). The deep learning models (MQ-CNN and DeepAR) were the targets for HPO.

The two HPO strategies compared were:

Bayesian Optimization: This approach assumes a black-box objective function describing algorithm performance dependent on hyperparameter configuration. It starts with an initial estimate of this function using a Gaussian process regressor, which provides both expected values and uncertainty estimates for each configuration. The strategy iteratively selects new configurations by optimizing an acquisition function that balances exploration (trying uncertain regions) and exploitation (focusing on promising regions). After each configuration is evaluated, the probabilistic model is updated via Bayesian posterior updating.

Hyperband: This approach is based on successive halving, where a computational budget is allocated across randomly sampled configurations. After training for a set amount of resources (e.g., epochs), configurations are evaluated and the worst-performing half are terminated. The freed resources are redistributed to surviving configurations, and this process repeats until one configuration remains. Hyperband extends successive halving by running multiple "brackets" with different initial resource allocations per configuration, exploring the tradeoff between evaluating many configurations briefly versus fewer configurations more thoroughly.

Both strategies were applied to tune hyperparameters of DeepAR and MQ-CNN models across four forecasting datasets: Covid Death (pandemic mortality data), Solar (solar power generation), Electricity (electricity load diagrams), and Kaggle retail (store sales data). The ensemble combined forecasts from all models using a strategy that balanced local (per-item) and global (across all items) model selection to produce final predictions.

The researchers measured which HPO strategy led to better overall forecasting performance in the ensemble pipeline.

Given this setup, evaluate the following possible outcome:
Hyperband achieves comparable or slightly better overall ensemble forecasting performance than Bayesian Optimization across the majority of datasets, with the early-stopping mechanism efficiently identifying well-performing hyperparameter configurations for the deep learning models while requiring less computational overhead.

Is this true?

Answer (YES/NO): YES